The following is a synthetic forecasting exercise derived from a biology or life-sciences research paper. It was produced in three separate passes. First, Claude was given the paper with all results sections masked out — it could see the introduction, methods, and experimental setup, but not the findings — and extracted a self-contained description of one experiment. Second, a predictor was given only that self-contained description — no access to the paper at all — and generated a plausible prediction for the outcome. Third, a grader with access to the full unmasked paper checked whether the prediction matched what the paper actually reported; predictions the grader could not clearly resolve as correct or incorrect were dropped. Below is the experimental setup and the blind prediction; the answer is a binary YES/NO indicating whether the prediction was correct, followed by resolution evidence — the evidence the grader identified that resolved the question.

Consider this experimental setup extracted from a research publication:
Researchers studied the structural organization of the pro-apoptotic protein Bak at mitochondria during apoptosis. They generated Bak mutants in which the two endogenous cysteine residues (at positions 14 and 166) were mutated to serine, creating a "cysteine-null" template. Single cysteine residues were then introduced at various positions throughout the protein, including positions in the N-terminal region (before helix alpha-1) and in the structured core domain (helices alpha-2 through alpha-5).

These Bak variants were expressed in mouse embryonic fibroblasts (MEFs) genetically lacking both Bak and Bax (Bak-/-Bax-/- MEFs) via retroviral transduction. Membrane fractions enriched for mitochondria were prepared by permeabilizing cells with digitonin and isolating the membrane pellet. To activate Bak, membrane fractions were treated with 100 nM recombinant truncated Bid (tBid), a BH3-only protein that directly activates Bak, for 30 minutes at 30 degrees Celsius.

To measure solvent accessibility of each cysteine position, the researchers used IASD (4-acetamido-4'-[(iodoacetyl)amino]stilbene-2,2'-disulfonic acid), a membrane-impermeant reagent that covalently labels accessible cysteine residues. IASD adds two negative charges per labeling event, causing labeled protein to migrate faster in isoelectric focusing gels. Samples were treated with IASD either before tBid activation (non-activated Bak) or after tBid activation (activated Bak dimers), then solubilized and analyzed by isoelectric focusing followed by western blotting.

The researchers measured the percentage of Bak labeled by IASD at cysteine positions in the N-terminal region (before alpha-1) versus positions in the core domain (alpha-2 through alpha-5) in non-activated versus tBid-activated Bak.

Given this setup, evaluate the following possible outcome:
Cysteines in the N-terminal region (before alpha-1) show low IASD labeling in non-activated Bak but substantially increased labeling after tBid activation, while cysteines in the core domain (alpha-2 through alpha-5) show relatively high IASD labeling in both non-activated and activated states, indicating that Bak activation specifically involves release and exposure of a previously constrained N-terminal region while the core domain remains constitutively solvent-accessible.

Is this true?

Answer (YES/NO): NO